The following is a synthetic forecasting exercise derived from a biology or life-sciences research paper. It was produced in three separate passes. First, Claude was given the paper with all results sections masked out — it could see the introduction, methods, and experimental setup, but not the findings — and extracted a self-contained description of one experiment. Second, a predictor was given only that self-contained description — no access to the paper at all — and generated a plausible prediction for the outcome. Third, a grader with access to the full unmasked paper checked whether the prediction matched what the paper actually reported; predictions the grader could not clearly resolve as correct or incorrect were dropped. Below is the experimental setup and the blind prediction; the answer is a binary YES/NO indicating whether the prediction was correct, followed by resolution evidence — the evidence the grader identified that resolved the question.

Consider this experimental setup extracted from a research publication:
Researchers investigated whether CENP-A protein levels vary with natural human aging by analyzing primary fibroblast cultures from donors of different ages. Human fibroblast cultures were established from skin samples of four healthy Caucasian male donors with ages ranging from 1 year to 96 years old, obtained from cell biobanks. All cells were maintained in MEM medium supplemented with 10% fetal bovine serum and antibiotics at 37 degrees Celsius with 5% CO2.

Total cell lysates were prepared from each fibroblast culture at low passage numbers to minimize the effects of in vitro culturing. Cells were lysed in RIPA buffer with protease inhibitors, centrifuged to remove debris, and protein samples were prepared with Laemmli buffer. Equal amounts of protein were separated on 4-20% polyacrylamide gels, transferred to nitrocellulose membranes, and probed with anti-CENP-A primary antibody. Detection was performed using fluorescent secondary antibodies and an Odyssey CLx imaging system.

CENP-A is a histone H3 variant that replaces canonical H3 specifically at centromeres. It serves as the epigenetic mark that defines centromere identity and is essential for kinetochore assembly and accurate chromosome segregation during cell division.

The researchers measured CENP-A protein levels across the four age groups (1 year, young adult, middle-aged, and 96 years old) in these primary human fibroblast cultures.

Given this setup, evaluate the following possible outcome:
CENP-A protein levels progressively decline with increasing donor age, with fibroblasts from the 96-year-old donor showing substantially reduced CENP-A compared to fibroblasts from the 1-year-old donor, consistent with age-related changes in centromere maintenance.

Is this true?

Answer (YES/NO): YES